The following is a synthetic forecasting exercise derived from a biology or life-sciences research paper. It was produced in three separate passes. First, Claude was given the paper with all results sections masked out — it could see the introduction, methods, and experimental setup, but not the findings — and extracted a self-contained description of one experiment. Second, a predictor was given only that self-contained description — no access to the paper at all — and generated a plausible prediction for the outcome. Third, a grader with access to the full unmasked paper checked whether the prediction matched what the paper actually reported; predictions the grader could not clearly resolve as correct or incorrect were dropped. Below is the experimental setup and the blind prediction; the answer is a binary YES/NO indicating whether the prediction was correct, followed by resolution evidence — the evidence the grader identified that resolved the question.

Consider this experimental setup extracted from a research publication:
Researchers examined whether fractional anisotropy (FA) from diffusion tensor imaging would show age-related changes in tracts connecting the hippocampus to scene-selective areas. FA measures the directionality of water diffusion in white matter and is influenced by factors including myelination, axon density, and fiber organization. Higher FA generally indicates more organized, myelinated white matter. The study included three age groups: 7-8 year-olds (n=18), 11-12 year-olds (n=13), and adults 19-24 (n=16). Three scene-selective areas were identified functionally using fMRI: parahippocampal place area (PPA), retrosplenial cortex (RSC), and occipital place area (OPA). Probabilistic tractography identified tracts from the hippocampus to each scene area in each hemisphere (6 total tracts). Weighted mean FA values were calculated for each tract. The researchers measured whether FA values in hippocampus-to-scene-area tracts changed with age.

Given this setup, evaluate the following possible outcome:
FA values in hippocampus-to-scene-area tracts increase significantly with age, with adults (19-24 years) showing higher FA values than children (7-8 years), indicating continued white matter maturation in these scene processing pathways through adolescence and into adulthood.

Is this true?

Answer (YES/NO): NO